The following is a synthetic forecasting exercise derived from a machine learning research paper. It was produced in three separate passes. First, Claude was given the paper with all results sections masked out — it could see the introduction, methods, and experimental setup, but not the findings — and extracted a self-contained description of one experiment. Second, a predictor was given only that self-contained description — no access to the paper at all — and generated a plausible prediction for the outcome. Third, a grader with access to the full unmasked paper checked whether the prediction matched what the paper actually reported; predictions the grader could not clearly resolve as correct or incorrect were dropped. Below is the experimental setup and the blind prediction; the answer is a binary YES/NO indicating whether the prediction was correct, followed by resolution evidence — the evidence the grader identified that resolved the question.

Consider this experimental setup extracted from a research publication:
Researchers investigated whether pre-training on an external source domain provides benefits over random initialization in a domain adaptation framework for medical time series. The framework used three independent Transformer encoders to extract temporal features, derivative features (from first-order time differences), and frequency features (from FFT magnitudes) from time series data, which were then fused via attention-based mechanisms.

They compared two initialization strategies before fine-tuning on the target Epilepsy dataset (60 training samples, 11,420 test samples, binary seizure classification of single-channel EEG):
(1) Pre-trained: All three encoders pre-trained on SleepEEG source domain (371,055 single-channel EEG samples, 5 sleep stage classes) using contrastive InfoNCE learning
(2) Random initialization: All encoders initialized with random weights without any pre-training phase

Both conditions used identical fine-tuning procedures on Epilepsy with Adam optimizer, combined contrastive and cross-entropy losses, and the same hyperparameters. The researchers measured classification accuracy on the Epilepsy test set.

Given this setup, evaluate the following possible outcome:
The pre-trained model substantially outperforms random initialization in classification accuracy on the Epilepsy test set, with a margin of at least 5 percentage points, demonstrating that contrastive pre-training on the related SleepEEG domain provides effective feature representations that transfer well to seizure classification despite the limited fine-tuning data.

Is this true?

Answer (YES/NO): NO